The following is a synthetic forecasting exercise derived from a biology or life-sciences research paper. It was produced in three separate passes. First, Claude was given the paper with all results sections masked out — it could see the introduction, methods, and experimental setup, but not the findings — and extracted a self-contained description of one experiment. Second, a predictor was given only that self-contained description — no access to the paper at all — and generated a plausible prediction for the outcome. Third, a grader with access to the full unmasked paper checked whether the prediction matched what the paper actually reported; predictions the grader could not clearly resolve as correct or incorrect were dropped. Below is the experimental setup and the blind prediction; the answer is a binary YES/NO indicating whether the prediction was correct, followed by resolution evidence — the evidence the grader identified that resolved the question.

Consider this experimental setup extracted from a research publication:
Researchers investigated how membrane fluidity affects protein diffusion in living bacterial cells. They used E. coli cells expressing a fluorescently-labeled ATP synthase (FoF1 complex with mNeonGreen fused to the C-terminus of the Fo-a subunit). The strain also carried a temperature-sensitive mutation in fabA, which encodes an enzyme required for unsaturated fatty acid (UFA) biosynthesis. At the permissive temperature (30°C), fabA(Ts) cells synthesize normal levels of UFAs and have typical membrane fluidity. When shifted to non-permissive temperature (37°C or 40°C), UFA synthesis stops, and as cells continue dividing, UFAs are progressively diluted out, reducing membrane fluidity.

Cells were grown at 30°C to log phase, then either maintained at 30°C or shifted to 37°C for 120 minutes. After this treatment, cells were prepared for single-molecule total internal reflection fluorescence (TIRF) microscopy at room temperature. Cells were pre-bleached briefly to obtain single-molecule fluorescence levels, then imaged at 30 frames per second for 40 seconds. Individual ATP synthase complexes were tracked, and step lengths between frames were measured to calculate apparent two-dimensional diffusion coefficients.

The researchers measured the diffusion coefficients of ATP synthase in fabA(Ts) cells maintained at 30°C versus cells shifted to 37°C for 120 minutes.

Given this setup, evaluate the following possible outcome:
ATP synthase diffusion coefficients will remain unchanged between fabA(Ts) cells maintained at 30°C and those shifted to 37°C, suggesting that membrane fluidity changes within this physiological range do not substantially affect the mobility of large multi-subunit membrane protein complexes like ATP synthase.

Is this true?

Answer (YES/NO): NO